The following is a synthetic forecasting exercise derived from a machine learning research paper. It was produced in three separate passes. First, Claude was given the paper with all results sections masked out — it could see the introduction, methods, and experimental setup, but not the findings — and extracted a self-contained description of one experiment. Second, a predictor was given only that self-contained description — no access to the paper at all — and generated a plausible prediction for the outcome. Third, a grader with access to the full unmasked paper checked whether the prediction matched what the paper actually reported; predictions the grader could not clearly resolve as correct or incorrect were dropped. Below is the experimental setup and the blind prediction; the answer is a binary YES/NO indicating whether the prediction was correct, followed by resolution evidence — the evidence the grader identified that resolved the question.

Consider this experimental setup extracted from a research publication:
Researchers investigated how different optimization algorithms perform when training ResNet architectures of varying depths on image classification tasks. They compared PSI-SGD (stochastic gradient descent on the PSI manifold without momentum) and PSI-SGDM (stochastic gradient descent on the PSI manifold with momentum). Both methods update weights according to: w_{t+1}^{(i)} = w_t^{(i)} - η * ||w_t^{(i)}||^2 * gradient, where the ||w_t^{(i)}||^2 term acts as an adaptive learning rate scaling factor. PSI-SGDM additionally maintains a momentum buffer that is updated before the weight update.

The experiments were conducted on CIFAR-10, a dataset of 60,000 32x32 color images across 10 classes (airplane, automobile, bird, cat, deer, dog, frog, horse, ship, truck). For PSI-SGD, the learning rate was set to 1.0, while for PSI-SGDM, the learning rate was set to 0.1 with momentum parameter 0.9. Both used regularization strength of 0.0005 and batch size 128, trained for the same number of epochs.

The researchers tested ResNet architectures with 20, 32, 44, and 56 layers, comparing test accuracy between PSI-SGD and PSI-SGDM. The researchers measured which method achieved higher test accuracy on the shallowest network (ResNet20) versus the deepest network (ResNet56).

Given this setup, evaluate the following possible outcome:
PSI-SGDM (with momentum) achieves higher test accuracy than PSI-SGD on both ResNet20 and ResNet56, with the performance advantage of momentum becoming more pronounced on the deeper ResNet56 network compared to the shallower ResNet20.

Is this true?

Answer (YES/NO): NO